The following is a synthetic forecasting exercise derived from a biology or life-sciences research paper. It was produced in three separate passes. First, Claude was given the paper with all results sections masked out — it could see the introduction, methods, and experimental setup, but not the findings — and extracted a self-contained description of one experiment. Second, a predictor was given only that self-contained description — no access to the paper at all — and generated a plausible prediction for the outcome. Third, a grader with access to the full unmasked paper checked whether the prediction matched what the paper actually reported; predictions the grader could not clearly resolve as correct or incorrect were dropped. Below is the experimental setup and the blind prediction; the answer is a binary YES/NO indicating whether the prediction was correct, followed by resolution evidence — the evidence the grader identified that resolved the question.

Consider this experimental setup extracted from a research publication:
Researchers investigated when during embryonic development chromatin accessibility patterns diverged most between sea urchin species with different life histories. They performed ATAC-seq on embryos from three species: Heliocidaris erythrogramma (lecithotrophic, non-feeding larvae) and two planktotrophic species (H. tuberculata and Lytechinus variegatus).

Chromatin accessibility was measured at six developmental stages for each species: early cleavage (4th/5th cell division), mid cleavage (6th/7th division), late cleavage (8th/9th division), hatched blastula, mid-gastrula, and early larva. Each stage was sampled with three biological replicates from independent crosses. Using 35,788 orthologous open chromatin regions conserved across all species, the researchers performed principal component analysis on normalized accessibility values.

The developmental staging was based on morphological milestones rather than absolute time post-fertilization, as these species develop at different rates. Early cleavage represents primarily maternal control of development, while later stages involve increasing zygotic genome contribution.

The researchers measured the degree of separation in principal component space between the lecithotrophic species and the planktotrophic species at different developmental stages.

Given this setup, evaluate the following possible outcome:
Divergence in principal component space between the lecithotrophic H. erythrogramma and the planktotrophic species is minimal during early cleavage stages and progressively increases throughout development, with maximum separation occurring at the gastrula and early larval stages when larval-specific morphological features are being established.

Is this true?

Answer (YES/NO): YES